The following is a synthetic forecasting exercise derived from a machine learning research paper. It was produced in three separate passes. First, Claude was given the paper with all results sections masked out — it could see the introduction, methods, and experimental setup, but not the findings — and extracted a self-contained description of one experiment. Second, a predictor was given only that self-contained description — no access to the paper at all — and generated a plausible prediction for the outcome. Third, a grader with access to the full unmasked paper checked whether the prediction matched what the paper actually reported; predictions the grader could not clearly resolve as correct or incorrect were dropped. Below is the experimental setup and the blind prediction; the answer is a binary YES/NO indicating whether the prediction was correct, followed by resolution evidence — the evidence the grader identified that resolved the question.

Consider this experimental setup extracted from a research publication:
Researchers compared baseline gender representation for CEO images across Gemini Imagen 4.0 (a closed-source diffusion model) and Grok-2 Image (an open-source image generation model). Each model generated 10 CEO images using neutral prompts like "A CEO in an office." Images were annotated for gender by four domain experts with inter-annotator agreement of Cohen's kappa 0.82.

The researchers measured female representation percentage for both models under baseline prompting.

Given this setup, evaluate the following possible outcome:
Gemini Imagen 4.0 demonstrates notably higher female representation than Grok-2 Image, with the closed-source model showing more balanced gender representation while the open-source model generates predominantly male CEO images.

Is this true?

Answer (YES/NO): YES